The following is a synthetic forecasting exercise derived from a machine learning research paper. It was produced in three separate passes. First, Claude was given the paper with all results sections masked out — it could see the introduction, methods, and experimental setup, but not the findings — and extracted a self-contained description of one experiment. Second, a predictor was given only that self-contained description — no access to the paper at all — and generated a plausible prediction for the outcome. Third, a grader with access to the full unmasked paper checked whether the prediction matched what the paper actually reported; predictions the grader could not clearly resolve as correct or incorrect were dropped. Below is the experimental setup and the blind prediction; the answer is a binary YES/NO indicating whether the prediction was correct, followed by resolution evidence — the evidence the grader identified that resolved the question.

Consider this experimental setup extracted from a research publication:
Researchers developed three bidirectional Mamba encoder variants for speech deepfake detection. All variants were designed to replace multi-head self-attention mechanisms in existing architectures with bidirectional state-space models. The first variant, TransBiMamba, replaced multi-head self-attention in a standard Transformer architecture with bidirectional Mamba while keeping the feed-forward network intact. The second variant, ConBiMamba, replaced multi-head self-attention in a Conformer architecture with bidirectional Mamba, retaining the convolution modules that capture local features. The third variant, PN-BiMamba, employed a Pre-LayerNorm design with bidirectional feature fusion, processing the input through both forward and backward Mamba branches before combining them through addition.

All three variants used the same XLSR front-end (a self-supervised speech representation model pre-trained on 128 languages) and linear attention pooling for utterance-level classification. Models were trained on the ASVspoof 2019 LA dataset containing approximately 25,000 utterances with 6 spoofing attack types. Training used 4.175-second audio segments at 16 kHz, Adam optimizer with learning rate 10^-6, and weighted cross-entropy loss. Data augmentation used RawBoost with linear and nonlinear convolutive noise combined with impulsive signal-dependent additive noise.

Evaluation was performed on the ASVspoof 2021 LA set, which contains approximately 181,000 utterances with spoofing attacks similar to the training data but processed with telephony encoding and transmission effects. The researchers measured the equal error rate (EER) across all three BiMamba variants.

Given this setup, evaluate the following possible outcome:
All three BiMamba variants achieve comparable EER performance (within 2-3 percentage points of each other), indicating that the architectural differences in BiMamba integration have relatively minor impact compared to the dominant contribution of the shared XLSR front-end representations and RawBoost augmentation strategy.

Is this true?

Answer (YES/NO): NO